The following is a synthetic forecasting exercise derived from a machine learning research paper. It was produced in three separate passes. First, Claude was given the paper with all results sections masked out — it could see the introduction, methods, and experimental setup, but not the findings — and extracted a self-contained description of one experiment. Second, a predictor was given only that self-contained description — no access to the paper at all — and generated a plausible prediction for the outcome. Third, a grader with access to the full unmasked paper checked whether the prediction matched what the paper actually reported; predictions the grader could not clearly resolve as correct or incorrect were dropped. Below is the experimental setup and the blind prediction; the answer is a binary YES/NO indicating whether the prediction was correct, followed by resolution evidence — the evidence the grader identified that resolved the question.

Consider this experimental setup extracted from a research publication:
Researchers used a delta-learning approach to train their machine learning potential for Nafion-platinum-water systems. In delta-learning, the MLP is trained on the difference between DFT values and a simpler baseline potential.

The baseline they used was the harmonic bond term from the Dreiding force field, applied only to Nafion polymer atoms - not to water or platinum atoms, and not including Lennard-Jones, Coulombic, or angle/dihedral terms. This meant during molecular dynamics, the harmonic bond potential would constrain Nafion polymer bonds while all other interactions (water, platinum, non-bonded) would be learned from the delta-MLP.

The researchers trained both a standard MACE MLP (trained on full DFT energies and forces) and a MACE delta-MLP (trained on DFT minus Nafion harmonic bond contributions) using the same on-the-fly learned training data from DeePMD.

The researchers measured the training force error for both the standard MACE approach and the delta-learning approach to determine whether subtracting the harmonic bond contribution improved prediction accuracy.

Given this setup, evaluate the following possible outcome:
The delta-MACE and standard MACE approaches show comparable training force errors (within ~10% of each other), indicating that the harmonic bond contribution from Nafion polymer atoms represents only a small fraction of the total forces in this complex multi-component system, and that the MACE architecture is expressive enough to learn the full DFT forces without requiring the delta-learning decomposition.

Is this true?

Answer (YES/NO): NO